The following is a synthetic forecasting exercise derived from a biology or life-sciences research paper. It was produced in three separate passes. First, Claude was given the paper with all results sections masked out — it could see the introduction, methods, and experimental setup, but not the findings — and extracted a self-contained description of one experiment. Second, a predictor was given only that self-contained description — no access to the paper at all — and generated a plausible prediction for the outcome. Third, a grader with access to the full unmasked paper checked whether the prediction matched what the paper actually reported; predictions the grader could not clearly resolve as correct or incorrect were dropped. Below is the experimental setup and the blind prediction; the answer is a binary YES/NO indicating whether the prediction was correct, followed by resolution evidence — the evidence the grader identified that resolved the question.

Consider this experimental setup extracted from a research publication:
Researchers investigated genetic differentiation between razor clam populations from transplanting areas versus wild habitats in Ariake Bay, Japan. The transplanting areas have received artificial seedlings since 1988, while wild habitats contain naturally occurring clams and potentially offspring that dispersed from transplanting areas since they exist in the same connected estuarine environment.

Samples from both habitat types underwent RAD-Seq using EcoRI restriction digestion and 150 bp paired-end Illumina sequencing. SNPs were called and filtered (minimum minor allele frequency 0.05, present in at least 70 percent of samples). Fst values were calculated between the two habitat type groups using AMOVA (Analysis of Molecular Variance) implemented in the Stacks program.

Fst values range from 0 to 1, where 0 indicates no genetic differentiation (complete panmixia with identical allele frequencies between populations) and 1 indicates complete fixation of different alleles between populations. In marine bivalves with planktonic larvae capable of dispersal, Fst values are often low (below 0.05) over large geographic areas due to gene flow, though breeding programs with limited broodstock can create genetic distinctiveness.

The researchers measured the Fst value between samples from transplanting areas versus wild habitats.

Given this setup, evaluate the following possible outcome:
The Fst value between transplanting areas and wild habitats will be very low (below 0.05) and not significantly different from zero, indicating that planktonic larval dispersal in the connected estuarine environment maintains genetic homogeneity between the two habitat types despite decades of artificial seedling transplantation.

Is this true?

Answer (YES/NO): NO